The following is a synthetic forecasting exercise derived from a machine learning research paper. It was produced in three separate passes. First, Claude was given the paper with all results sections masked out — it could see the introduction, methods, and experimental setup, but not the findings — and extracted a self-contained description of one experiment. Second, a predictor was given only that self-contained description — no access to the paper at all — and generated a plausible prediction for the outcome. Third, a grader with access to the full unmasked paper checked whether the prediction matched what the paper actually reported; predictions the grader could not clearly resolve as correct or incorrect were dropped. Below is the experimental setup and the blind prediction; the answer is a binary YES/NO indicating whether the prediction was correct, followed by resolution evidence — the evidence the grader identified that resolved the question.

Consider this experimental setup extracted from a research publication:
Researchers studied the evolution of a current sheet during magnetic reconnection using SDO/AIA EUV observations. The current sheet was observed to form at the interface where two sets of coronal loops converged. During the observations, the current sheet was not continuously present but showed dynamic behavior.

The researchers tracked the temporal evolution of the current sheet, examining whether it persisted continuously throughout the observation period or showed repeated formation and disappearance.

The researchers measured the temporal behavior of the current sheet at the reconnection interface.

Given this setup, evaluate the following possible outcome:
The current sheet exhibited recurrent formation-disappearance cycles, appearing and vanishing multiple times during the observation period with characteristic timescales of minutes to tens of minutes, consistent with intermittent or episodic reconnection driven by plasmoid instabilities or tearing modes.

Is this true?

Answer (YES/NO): YES